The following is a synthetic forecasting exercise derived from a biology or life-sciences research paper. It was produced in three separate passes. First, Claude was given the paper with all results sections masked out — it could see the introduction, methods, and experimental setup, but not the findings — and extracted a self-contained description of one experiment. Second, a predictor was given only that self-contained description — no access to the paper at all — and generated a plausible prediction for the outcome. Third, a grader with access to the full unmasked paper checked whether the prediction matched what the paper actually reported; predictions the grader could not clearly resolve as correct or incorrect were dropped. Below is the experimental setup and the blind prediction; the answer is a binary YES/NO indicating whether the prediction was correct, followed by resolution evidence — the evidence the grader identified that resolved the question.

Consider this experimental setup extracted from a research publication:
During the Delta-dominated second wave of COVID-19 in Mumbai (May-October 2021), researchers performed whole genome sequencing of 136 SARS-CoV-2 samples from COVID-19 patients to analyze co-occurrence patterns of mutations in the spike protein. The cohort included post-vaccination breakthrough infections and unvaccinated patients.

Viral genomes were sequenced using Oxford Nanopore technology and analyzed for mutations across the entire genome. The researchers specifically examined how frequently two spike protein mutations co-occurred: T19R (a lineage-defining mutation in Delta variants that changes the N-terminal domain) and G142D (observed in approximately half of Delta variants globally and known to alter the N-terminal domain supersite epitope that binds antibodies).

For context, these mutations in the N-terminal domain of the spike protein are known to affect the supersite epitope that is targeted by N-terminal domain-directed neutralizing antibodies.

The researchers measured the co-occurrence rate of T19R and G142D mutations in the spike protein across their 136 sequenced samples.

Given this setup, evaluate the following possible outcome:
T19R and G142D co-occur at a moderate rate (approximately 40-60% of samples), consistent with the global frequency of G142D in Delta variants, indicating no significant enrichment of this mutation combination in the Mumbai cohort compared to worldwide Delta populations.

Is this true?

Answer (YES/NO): NO